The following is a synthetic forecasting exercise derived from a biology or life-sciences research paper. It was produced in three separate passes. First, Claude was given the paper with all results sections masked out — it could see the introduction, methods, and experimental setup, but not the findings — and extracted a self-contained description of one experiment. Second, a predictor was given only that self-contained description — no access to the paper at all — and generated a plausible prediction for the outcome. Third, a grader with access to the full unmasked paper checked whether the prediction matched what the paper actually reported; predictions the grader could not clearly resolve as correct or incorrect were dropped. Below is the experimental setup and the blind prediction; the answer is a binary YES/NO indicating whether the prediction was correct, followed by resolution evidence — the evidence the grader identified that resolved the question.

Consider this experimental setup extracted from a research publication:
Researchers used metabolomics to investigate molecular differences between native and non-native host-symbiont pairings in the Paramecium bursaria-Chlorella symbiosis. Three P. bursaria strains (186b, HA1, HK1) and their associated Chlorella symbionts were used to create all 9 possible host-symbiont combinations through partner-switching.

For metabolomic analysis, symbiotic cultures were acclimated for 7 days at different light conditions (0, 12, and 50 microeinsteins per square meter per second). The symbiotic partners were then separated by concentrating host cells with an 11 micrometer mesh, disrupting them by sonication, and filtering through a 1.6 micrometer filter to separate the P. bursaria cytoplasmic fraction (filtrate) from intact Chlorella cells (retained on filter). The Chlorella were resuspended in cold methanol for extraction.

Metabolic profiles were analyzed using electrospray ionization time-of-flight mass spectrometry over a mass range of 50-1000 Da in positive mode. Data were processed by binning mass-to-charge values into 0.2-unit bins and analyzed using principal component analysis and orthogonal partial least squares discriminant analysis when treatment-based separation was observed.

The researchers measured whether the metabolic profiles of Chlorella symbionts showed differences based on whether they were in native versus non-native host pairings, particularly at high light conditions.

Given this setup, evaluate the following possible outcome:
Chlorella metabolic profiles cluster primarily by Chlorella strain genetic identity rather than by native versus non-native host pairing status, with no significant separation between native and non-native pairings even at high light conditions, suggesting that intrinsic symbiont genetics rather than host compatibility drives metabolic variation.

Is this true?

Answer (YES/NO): NO